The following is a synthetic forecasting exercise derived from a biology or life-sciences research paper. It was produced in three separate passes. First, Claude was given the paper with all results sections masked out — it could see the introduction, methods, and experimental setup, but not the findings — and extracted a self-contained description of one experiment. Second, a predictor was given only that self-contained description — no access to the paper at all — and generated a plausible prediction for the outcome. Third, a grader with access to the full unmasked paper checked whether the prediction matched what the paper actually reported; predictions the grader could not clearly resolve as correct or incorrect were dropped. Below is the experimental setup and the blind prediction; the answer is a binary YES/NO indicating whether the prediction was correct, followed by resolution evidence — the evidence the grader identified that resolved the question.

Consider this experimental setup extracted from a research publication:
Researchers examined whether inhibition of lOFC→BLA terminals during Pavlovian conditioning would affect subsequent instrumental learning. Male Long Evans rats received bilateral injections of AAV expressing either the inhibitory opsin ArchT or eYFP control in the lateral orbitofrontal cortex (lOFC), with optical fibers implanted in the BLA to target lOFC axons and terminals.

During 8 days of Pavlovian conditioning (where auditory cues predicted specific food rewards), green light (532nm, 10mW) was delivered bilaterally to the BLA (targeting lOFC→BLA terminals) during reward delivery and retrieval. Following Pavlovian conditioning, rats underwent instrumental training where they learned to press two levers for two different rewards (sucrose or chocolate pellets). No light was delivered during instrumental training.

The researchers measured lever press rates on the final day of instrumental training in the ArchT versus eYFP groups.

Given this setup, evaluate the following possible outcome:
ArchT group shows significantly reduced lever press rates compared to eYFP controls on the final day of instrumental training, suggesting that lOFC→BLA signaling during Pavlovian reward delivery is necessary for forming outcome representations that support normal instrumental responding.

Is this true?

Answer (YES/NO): NO